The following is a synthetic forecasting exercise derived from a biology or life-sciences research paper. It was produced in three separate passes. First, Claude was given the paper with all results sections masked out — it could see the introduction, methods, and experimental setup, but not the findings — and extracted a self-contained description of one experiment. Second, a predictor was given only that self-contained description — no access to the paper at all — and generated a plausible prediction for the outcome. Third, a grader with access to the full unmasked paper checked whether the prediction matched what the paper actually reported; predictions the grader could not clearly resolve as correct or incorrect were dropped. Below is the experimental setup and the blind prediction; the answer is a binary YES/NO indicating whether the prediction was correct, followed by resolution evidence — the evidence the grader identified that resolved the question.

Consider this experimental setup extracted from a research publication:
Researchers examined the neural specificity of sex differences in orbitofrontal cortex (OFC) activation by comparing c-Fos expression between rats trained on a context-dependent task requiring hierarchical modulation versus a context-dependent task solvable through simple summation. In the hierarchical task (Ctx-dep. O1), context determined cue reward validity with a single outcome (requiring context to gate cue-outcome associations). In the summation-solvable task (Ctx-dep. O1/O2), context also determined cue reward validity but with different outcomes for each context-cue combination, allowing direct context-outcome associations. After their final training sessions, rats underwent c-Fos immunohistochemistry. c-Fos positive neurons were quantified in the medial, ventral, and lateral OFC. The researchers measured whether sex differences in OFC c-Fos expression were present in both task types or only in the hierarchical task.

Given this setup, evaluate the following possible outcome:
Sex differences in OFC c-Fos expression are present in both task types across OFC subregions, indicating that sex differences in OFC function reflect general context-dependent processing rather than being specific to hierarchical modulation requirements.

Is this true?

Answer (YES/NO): NO